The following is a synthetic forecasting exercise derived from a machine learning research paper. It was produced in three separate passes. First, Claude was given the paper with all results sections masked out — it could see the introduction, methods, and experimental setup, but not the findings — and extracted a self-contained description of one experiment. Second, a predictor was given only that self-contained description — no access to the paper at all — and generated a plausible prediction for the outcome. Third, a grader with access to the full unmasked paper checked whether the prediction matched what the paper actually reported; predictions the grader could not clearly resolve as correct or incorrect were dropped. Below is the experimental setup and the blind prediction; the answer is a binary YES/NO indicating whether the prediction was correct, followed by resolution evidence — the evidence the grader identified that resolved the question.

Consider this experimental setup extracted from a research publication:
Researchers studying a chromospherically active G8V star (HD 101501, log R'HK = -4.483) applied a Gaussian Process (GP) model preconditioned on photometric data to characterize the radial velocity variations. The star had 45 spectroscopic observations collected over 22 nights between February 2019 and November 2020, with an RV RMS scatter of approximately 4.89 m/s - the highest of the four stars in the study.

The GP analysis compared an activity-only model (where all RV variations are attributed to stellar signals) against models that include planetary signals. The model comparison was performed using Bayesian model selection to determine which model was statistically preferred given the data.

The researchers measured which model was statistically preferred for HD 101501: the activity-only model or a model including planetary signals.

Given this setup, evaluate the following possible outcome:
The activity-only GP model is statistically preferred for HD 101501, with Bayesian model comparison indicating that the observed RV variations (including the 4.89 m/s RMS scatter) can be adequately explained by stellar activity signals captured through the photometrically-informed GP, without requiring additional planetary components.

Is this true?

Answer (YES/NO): YES